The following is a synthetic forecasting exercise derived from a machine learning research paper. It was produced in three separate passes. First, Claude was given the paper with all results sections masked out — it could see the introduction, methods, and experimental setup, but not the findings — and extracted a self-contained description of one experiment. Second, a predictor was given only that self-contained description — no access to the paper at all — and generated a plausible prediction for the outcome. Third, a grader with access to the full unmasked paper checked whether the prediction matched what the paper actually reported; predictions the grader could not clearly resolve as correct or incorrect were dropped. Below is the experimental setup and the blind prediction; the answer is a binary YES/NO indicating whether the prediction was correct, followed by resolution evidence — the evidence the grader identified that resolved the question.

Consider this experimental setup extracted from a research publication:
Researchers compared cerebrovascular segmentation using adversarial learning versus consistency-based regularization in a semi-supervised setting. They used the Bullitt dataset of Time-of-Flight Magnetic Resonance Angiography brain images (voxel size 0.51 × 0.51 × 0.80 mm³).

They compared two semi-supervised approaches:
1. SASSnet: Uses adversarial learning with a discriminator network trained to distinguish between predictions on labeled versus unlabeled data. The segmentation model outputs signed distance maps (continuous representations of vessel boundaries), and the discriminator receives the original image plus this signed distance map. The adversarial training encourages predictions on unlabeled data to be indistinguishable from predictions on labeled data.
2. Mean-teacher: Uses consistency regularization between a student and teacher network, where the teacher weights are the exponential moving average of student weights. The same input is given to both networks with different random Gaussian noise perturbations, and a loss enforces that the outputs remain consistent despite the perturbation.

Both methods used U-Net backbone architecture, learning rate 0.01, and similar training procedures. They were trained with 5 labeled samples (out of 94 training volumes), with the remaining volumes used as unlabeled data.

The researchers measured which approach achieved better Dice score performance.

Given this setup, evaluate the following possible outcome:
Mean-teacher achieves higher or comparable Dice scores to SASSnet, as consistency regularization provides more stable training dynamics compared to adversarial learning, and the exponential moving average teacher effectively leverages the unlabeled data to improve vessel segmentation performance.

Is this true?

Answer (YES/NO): YES